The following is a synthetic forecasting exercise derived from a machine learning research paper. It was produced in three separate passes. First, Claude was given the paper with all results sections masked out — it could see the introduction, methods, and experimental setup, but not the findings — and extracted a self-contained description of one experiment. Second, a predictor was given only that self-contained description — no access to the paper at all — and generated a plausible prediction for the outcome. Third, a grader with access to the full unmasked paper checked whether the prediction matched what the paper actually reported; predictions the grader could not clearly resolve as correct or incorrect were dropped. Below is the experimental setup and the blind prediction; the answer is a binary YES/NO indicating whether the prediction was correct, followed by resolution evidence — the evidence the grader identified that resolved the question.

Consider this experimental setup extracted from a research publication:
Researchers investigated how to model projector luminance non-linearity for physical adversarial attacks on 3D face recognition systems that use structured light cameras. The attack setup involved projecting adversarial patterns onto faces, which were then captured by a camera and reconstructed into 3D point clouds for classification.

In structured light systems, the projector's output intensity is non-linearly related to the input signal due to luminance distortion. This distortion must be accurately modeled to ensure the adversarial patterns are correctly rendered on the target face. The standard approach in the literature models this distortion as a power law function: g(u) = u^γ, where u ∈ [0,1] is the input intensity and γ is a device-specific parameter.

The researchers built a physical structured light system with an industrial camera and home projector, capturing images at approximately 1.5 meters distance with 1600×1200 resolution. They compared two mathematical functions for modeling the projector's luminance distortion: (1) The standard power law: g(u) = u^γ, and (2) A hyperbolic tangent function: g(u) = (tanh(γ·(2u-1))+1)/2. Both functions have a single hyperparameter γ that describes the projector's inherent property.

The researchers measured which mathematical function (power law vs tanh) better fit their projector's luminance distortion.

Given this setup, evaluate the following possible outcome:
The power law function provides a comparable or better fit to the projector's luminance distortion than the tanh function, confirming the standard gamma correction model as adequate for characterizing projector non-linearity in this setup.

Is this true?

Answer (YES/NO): NO